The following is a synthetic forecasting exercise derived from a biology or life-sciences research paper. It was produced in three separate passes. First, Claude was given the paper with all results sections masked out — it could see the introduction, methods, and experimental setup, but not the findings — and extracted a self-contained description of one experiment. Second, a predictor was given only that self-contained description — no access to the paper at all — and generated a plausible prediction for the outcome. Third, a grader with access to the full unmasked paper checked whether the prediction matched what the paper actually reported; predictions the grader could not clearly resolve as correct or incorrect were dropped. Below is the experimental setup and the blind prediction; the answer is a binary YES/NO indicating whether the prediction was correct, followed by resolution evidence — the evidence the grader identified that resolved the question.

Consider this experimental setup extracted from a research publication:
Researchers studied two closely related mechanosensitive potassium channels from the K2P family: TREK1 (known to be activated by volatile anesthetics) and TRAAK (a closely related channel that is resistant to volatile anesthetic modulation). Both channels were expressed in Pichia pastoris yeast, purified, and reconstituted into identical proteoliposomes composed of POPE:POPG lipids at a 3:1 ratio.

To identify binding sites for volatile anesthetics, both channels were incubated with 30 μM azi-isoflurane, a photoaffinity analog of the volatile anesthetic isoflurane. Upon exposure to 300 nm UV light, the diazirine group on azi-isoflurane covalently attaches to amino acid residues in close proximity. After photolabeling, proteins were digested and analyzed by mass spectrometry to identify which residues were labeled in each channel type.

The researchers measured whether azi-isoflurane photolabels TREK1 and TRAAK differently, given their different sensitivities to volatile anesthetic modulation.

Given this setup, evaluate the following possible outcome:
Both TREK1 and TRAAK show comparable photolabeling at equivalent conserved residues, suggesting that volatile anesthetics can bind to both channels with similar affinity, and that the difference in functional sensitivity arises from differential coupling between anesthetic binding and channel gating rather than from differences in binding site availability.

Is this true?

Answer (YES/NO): NO